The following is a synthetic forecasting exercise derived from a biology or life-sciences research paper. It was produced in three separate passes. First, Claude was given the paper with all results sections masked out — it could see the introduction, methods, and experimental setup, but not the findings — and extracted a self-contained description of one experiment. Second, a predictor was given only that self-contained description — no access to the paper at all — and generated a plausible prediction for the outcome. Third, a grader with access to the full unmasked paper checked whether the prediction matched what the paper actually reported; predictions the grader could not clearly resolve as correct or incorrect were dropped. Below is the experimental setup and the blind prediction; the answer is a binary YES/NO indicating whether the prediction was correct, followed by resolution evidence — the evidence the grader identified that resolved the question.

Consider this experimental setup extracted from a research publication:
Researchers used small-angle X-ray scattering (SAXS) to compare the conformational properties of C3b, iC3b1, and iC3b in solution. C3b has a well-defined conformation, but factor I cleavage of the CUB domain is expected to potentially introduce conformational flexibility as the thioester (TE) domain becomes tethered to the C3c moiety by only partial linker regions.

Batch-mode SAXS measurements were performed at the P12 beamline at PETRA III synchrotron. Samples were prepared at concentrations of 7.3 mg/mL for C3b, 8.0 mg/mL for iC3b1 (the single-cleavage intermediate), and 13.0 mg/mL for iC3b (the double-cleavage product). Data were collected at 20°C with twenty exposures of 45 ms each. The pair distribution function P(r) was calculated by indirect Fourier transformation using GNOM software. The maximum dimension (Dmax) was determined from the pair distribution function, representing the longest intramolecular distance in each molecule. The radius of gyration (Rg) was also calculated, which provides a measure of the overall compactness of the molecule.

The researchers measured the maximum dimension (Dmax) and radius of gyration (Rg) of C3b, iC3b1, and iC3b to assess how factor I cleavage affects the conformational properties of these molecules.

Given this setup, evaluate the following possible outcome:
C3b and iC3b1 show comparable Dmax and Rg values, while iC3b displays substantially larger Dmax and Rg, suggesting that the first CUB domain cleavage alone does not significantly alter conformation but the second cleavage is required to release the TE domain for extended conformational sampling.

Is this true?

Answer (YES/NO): NO